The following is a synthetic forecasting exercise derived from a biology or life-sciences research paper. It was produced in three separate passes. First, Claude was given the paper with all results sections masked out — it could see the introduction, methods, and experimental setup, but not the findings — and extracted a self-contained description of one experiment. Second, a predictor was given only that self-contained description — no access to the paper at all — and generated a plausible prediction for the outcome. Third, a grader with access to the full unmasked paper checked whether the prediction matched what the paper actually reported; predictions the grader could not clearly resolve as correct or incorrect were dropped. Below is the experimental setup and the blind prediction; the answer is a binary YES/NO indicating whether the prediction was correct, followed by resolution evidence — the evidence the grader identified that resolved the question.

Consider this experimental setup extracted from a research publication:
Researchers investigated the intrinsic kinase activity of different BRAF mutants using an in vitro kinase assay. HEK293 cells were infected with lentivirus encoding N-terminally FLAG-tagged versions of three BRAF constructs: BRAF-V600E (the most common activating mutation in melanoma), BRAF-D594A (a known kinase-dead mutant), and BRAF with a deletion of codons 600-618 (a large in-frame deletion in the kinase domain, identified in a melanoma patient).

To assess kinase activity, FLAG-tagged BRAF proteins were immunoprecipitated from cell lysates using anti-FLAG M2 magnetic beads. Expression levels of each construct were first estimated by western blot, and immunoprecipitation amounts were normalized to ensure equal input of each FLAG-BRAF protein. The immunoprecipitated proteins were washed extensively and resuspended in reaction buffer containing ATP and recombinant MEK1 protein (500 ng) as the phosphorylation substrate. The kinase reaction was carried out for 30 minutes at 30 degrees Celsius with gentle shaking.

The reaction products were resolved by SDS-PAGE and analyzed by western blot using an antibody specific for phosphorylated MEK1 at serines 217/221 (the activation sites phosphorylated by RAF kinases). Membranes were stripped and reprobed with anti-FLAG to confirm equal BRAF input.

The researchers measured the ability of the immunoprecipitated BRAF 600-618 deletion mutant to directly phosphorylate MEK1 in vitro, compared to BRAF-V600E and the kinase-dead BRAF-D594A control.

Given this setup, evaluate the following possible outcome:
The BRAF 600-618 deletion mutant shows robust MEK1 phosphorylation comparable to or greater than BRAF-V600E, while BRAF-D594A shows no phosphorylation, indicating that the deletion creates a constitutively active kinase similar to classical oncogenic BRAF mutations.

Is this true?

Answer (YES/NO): NO